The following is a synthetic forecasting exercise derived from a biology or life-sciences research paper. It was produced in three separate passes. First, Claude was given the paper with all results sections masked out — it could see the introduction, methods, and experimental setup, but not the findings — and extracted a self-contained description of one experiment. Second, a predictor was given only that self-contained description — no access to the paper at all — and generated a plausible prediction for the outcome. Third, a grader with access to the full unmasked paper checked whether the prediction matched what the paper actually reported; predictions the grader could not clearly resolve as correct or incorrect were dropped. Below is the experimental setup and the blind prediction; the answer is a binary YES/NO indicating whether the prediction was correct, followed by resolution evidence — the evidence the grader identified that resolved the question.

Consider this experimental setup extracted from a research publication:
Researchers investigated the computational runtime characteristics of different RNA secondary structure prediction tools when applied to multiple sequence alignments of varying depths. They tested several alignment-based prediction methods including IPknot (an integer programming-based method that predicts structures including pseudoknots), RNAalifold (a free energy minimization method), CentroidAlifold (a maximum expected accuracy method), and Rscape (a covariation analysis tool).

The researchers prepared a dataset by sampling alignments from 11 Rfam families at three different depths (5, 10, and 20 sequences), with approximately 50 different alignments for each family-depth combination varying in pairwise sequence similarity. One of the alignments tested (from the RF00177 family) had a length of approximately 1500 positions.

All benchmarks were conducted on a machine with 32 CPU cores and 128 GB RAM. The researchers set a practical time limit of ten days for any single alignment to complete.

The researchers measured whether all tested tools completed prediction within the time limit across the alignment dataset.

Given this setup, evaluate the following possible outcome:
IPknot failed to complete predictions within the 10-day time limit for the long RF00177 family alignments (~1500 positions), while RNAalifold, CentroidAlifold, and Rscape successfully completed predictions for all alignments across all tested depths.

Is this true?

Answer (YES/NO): NO